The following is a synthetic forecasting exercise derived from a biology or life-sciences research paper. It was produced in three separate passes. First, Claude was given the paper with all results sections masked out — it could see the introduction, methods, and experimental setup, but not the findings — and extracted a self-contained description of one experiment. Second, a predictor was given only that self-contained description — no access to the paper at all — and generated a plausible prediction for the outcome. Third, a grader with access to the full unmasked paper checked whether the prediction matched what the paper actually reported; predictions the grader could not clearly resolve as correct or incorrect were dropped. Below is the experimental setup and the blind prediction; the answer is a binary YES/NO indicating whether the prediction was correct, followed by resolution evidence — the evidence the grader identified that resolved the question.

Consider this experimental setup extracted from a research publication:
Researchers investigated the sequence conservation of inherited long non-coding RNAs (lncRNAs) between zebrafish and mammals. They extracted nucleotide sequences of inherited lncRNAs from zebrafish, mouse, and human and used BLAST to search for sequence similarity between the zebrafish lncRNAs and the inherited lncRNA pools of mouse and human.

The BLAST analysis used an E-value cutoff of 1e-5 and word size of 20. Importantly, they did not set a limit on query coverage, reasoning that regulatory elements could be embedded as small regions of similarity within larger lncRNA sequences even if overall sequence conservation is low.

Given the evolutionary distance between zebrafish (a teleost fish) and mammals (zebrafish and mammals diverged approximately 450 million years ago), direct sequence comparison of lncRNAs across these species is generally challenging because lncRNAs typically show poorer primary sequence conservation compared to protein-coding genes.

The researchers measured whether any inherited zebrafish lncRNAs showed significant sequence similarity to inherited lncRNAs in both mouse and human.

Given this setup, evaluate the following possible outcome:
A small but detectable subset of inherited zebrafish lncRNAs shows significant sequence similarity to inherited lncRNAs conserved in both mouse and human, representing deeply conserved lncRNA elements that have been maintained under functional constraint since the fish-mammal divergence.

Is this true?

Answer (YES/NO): YES